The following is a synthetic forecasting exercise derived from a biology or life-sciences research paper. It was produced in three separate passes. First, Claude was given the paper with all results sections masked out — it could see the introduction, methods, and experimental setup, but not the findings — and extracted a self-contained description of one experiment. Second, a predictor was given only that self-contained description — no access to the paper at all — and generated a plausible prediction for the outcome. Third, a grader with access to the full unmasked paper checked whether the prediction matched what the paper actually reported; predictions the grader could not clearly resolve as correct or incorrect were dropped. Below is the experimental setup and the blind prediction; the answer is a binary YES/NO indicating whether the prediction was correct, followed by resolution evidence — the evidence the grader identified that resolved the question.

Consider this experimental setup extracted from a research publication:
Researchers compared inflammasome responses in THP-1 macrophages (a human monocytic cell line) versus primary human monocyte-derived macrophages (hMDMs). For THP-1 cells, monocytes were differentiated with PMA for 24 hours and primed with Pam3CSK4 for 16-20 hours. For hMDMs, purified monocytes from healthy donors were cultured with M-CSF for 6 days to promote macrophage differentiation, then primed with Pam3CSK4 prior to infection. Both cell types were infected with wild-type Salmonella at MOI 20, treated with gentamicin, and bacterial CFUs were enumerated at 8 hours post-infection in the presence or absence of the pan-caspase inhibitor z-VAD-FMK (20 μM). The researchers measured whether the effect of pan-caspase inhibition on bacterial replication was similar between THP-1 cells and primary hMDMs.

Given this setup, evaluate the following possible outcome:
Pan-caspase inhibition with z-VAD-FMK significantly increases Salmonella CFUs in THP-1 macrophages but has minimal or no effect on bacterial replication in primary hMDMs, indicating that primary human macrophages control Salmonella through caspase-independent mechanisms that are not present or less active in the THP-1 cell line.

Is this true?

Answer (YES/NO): NO